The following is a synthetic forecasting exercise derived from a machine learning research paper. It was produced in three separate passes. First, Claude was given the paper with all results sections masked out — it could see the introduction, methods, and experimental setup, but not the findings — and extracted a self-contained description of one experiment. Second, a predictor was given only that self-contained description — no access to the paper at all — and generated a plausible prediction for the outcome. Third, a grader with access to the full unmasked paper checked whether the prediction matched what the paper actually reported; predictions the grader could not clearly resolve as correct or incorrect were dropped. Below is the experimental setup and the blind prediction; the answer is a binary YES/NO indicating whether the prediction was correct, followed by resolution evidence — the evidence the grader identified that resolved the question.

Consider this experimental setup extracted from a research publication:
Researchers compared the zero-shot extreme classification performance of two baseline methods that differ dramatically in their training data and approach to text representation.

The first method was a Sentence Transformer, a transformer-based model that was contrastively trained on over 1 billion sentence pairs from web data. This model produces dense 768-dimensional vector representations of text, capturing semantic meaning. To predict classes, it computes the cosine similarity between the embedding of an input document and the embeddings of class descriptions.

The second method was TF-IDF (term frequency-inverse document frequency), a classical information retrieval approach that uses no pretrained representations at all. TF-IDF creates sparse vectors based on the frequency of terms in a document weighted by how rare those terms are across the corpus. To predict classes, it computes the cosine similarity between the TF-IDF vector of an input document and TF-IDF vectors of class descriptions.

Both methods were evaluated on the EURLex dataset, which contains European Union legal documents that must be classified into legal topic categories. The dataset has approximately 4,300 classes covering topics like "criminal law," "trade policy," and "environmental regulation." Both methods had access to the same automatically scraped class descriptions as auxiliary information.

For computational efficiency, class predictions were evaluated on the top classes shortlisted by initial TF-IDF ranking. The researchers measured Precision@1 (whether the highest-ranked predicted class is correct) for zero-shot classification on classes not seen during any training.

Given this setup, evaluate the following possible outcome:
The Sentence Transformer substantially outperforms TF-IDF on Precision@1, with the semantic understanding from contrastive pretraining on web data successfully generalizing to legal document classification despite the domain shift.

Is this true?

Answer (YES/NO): NO